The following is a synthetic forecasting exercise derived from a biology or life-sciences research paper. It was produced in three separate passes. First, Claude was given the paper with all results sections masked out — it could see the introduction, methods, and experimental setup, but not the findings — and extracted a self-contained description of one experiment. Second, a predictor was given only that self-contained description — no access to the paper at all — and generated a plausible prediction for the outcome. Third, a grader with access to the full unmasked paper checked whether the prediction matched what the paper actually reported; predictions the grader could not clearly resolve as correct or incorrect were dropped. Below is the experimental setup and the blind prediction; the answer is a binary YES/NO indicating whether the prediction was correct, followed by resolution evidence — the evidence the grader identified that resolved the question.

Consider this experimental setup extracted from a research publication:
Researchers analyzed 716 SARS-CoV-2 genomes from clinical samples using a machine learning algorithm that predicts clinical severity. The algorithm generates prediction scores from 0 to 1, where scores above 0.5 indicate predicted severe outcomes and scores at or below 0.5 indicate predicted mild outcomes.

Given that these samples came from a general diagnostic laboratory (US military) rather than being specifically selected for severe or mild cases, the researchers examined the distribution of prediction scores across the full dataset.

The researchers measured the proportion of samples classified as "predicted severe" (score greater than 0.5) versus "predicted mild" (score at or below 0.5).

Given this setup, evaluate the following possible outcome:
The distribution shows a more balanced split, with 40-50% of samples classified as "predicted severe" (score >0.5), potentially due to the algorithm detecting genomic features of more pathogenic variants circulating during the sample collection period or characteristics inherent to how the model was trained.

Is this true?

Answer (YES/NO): NO